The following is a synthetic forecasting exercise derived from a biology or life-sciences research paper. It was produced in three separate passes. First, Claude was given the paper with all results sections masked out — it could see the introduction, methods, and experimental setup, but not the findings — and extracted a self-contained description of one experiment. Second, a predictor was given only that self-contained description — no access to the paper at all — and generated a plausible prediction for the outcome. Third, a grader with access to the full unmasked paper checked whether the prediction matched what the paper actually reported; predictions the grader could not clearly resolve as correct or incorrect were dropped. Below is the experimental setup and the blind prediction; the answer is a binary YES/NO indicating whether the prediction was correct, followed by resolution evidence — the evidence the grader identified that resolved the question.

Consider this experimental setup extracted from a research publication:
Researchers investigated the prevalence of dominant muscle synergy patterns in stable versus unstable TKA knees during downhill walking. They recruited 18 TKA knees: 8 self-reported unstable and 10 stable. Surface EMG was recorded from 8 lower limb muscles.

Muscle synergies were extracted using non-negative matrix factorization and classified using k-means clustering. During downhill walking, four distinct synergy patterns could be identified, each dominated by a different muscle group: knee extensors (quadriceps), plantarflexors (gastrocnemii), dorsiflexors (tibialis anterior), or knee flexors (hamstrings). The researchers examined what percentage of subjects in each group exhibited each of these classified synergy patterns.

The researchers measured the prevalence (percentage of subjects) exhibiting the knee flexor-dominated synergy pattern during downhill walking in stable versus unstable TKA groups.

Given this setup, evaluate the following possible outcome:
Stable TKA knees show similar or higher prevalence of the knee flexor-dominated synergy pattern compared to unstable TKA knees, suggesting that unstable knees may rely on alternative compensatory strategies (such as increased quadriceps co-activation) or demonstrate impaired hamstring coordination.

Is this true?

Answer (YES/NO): YES